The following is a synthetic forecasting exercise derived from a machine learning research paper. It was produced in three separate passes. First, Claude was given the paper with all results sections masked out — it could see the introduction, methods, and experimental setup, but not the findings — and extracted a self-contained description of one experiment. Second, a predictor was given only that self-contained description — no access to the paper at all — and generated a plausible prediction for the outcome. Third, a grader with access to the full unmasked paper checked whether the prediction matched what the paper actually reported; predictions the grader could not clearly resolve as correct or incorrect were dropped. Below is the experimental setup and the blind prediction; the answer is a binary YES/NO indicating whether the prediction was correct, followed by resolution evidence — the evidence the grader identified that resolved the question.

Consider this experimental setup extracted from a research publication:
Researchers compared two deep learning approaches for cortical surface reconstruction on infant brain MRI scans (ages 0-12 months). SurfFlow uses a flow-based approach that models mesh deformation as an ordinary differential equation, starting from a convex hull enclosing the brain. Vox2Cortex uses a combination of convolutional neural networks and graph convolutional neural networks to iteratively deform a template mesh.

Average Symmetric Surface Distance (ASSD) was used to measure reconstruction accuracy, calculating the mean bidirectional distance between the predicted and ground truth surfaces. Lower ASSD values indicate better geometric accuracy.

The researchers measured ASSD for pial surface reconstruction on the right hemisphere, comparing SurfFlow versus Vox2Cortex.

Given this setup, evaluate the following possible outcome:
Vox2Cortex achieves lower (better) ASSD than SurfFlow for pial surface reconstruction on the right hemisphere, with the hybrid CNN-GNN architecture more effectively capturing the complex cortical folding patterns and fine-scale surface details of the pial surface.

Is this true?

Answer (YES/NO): NO